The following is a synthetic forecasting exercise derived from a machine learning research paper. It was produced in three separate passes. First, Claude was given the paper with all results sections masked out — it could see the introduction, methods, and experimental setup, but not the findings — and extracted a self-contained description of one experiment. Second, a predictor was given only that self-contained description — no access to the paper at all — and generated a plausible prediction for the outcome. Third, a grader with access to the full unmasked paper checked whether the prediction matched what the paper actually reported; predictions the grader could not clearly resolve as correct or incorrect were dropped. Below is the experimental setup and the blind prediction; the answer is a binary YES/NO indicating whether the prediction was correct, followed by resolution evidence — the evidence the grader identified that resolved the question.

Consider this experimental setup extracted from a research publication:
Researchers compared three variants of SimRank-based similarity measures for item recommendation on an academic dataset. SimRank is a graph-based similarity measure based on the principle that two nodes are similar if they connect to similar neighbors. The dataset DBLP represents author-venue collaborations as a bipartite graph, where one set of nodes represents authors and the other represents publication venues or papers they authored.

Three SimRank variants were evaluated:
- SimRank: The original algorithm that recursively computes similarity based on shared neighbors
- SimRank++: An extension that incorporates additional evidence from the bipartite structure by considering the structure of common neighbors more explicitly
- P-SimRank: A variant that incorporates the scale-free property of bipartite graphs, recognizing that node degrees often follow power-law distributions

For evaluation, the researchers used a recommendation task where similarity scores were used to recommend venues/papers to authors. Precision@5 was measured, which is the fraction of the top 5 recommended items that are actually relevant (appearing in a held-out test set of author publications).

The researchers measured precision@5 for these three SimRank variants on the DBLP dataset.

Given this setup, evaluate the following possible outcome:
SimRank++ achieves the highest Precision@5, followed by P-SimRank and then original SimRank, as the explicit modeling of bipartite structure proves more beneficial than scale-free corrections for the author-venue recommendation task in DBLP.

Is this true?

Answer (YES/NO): NO